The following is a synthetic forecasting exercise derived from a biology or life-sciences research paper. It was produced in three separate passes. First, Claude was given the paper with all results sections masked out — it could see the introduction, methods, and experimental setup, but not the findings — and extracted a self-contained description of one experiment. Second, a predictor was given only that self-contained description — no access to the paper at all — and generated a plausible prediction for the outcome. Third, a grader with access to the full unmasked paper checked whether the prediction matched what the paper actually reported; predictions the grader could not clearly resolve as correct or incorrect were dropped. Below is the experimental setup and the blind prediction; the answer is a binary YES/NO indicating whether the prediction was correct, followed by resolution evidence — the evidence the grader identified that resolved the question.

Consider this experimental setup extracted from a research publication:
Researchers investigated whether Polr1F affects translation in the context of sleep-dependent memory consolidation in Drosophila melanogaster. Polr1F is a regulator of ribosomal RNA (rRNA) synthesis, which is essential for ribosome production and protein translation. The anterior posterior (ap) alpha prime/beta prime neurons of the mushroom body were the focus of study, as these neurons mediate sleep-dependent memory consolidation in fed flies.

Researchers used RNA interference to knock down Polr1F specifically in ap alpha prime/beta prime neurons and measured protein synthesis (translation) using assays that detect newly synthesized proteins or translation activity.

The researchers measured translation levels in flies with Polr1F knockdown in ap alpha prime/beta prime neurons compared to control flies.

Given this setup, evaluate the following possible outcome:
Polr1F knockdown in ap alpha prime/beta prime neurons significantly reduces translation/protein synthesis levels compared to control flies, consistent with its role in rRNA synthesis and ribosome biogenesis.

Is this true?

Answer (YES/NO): NO